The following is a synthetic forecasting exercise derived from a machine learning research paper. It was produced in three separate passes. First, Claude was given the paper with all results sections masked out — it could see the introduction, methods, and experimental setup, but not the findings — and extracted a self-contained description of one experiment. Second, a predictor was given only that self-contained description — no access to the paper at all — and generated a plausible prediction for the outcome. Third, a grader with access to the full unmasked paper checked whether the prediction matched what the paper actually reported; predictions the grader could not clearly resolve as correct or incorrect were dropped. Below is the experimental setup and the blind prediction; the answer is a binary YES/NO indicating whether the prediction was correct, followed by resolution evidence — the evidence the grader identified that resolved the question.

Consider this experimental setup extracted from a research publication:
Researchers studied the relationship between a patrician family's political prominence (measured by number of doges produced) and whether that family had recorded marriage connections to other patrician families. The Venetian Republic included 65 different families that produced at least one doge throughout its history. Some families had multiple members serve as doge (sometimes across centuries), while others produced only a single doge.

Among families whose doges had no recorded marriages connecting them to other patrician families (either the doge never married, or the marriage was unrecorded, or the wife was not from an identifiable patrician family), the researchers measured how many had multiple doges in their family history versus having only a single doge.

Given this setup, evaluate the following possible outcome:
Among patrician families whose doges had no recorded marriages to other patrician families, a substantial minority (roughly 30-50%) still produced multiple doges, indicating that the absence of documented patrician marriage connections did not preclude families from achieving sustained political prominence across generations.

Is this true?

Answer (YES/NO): NO